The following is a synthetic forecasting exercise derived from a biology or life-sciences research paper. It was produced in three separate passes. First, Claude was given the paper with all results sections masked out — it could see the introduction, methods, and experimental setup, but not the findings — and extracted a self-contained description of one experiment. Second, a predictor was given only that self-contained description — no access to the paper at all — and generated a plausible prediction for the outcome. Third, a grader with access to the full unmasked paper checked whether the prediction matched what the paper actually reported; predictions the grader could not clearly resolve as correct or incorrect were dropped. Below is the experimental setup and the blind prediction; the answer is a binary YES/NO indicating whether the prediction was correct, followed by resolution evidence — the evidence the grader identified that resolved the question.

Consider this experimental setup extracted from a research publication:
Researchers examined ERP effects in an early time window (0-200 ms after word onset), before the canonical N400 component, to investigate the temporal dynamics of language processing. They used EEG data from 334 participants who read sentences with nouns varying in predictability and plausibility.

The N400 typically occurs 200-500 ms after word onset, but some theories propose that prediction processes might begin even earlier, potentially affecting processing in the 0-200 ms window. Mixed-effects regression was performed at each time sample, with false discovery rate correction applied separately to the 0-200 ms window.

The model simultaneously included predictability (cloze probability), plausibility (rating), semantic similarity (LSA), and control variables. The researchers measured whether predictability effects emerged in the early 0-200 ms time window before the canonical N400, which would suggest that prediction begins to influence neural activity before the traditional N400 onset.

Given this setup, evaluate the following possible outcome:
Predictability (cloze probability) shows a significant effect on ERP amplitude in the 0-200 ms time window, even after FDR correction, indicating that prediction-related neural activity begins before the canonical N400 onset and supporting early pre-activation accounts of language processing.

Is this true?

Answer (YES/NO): NO